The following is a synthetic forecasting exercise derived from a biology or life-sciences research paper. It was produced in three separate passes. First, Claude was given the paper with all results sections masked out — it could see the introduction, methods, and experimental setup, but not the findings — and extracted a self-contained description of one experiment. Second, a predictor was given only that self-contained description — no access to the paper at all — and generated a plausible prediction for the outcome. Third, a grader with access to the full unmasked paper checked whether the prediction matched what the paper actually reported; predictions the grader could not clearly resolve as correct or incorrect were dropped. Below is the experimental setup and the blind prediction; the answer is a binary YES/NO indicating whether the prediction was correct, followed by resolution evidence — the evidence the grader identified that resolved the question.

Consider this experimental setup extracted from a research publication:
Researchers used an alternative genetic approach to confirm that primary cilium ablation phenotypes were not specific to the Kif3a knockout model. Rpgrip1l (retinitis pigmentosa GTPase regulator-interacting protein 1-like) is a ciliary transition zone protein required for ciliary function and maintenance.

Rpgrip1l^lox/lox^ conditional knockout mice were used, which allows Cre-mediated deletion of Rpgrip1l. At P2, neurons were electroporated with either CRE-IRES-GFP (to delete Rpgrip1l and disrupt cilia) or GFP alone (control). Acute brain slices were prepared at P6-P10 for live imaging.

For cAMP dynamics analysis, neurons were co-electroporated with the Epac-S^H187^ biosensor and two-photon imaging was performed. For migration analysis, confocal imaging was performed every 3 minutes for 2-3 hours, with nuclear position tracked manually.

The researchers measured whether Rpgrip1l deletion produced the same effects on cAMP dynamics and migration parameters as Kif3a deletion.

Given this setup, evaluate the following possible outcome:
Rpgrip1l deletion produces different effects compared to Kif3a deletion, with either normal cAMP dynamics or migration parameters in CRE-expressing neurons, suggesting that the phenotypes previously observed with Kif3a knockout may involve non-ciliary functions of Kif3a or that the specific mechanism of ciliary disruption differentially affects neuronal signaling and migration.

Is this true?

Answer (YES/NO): NO